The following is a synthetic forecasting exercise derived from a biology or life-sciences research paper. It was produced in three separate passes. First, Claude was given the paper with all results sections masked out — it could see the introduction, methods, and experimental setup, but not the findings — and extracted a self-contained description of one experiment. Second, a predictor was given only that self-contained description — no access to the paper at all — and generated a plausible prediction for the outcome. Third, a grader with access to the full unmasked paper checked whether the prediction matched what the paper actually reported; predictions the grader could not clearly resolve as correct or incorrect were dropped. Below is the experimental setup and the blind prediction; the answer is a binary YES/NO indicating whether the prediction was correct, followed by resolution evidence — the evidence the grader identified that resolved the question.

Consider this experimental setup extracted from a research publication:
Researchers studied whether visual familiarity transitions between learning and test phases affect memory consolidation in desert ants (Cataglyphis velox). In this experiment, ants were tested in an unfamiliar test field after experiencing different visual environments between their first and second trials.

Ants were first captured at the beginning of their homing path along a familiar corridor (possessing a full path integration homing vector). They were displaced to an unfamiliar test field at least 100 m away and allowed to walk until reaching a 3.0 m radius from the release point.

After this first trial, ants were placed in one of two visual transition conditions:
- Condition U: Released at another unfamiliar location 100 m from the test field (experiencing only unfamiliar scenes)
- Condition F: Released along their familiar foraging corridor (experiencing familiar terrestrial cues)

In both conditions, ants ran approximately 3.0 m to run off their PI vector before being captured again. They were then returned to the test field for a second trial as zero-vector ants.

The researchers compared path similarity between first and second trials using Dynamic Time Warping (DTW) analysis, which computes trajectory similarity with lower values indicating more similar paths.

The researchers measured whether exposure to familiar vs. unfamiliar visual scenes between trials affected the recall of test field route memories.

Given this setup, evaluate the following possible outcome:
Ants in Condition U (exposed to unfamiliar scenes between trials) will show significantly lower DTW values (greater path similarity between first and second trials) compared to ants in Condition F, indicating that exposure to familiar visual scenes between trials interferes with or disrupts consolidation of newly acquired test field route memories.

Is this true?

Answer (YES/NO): NO